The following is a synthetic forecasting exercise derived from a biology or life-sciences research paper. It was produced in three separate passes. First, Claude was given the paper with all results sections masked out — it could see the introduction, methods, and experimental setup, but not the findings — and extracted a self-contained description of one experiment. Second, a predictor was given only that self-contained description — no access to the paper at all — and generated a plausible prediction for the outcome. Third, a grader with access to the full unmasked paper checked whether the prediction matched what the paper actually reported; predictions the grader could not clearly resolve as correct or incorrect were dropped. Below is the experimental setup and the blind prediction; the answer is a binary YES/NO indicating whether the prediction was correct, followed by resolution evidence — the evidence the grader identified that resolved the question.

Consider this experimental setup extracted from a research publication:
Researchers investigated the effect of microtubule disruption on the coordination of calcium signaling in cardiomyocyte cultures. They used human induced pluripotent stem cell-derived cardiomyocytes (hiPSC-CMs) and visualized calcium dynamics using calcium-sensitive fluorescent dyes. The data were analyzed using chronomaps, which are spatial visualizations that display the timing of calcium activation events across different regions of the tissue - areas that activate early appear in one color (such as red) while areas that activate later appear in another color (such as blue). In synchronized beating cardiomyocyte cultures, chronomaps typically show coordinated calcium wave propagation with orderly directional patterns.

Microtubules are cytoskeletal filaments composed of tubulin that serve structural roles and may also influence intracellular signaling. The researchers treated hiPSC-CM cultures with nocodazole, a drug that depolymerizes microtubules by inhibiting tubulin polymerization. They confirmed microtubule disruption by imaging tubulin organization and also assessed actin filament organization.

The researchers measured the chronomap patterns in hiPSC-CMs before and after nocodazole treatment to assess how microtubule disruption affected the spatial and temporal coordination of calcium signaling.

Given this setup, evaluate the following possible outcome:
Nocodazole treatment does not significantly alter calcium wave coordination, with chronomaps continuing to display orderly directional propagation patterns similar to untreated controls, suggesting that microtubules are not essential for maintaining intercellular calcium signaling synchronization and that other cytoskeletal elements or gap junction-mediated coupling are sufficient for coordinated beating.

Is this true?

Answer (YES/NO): NO